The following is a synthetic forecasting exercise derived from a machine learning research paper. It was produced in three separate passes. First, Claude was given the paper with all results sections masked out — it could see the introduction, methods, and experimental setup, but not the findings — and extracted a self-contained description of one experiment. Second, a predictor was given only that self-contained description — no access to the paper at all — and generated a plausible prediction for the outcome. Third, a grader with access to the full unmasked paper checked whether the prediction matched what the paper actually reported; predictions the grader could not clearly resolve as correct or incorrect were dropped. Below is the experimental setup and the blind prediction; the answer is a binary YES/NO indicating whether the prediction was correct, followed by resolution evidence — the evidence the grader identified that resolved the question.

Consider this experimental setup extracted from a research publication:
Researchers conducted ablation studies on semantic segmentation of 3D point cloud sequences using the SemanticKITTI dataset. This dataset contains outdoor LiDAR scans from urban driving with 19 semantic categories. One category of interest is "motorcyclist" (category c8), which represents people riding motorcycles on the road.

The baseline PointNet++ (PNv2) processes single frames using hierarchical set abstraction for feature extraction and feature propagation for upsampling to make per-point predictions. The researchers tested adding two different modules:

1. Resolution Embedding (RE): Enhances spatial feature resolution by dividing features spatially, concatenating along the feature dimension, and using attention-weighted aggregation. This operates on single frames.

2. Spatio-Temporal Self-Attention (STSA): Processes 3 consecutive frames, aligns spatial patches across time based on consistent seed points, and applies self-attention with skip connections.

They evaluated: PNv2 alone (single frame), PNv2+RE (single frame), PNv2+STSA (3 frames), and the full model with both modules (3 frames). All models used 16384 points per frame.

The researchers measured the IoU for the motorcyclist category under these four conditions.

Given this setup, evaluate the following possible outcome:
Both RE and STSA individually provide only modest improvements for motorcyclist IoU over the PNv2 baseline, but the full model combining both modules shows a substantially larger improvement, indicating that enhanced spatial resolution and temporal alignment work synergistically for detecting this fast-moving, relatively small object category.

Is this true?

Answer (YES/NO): NO